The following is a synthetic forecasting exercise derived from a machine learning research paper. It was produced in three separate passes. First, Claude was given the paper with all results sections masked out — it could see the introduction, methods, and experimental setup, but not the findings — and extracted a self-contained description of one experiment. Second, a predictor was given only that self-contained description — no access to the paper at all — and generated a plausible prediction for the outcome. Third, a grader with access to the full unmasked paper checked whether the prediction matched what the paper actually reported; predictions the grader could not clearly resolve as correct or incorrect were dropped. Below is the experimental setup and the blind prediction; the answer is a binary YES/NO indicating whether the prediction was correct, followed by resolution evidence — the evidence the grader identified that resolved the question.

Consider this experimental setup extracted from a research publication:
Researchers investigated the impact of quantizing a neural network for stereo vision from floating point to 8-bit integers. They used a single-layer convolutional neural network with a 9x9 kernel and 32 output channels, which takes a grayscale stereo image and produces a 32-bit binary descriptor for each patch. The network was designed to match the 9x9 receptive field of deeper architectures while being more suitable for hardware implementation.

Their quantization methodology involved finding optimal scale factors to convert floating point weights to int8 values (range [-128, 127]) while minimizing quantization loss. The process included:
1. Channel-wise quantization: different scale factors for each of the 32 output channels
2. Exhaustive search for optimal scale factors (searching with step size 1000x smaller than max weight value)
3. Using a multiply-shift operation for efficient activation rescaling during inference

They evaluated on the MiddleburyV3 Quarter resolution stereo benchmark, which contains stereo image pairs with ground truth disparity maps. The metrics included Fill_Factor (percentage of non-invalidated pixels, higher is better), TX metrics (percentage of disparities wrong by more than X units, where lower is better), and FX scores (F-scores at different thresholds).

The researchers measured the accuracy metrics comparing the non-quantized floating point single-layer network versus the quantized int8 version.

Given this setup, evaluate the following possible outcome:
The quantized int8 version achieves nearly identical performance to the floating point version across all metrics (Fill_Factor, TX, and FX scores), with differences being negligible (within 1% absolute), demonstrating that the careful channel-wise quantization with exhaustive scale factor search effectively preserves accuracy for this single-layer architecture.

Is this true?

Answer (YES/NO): YES